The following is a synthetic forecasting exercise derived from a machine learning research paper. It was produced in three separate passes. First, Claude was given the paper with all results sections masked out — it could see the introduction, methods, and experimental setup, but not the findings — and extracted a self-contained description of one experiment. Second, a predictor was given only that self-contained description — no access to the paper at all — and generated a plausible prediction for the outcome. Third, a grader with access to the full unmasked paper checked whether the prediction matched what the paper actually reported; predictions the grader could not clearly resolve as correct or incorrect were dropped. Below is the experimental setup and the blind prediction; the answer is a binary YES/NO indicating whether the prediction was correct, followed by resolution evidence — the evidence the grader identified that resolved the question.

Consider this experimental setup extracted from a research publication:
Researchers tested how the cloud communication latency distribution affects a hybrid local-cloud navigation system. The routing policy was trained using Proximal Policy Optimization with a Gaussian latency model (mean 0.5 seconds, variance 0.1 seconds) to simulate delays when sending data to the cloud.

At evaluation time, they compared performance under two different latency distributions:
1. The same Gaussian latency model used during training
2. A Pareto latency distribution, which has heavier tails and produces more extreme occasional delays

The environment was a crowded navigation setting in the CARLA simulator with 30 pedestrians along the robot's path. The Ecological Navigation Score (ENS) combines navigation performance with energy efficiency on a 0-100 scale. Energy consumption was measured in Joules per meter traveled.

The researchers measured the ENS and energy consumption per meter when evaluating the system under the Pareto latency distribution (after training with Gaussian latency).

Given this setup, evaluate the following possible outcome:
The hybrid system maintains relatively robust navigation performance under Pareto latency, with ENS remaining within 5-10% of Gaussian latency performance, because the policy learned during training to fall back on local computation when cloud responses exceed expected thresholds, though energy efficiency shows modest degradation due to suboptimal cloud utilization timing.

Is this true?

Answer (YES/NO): NO